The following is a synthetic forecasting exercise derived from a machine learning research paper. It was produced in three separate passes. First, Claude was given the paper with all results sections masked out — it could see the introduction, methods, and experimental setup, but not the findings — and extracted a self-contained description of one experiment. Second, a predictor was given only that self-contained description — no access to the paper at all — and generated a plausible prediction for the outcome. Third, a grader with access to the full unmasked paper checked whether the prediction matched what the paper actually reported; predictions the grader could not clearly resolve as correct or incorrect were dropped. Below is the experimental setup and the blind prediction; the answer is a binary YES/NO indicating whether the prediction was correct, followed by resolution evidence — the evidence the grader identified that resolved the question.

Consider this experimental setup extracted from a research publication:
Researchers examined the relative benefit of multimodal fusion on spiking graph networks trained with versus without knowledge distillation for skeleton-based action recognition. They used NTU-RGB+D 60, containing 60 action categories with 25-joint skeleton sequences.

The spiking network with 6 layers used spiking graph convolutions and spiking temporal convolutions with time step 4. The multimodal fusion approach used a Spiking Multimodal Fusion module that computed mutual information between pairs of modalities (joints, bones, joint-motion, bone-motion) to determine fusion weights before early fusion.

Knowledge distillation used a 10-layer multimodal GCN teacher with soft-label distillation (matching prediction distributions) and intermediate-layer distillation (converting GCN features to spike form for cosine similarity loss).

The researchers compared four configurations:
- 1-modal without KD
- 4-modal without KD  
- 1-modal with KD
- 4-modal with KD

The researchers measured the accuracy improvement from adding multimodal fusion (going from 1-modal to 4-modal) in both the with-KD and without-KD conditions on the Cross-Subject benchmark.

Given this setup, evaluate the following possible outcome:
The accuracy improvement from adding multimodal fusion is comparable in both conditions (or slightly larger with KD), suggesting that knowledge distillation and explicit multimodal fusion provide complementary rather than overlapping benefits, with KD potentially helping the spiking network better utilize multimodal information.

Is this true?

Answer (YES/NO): NO